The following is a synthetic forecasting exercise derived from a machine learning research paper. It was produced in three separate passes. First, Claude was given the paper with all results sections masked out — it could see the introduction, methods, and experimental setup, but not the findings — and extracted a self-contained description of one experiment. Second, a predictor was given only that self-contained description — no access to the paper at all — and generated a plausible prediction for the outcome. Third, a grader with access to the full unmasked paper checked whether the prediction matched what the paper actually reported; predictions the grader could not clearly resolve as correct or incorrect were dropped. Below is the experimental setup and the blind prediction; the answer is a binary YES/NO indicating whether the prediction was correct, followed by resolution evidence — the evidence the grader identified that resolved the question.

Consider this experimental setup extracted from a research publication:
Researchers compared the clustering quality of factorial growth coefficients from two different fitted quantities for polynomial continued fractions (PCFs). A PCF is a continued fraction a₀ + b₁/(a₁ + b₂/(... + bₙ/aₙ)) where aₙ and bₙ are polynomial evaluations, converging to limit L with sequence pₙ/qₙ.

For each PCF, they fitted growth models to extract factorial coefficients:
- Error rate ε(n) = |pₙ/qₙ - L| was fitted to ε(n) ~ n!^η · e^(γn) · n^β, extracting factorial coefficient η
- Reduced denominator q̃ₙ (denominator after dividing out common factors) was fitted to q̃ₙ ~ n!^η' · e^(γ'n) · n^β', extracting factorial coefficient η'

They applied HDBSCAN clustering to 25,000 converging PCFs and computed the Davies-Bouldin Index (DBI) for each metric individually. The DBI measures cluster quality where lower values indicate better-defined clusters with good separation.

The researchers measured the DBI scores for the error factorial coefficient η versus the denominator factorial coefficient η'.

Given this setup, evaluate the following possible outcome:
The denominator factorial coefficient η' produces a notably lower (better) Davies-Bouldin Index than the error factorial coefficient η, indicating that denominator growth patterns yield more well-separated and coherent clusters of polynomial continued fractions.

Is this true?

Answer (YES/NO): YES